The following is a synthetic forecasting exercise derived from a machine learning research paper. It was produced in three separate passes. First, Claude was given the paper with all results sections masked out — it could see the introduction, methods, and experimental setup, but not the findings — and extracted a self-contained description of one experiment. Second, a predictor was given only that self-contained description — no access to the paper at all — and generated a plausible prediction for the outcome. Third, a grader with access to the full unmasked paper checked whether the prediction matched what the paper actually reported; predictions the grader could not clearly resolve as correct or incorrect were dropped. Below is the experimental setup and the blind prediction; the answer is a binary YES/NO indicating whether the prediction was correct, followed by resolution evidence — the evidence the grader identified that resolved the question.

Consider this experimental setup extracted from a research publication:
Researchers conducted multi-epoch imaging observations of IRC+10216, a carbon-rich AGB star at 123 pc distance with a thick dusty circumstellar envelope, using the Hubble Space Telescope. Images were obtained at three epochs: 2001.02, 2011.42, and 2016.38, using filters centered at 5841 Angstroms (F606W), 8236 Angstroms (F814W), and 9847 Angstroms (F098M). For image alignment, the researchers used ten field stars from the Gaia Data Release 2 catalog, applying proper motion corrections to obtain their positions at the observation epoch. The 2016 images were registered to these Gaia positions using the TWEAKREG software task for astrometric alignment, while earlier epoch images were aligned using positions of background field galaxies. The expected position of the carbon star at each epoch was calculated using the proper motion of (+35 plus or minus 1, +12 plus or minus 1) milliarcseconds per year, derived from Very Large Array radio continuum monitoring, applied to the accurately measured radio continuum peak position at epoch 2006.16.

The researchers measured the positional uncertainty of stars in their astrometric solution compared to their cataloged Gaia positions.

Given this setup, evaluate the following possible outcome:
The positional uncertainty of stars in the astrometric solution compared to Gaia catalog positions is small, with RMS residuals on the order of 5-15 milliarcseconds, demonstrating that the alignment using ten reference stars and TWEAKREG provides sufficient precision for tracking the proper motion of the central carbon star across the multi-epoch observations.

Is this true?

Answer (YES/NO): NO